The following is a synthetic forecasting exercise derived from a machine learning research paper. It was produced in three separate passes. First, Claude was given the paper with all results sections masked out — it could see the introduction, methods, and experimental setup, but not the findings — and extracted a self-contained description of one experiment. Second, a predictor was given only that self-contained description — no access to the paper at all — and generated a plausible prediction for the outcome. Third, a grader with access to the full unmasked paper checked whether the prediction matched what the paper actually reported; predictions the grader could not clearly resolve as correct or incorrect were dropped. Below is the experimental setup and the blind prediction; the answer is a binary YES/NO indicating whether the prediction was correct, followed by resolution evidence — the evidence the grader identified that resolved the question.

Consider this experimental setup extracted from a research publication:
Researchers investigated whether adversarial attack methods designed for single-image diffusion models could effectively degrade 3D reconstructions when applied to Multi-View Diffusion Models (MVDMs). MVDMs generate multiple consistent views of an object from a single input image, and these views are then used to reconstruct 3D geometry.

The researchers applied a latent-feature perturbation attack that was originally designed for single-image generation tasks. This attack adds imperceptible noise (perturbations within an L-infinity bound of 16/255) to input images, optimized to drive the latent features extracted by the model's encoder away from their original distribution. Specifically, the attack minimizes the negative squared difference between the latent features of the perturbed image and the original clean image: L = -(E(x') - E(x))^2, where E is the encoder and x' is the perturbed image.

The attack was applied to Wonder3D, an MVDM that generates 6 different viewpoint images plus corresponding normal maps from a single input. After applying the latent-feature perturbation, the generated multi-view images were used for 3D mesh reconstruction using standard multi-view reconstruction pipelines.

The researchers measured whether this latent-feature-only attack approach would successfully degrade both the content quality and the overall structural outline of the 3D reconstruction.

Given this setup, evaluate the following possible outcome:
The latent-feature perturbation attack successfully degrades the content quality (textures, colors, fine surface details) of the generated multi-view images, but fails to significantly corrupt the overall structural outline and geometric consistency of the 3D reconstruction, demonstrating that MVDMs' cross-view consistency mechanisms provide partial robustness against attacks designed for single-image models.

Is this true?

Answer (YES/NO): YES